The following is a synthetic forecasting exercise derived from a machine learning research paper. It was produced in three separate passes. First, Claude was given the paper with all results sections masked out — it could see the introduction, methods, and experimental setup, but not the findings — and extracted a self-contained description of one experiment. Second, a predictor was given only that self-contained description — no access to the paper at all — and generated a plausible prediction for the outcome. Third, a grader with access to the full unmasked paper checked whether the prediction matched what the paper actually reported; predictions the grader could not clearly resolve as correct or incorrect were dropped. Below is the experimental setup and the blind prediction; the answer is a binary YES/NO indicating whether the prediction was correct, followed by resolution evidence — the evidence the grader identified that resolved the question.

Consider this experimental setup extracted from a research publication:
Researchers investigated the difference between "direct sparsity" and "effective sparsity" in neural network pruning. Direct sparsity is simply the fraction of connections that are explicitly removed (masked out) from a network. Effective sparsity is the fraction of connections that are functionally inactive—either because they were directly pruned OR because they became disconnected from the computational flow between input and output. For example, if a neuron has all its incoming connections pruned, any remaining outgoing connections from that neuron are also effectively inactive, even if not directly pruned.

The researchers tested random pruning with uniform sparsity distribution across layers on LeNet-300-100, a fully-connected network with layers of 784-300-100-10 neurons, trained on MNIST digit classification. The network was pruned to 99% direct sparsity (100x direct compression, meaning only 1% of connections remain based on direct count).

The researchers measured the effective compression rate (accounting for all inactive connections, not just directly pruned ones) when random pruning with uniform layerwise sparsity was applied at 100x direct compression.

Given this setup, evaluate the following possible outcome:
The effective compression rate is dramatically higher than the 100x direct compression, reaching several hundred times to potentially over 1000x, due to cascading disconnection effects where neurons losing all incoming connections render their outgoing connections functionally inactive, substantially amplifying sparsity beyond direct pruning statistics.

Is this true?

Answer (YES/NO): YES